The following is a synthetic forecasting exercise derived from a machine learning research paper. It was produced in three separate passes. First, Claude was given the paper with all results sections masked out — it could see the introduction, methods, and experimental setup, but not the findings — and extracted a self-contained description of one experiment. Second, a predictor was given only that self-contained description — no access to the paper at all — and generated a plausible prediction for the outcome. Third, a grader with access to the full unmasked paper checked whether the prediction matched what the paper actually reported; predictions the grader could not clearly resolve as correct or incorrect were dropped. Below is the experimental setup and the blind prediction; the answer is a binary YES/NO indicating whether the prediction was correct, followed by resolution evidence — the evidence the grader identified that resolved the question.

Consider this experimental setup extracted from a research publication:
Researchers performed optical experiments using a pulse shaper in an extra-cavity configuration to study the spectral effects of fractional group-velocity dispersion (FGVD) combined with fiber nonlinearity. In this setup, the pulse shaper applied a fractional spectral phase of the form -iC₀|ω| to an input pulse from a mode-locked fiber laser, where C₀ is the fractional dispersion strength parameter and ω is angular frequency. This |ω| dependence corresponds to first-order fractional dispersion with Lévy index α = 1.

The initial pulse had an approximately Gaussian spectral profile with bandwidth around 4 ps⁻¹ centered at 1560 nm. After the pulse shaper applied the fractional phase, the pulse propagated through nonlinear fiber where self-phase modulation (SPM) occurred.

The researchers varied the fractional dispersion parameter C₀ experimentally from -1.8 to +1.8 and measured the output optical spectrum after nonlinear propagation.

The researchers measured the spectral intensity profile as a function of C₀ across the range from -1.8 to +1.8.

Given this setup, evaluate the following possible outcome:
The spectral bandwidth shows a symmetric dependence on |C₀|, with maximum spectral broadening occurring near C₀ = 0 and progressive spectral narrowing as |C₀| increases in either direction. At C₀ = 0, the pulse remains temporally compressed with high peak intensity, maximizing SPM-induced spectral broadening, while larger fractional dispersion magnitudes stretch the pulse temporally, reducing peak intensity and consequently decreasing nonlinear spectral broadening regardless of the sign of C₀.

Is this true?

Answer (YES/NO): NO